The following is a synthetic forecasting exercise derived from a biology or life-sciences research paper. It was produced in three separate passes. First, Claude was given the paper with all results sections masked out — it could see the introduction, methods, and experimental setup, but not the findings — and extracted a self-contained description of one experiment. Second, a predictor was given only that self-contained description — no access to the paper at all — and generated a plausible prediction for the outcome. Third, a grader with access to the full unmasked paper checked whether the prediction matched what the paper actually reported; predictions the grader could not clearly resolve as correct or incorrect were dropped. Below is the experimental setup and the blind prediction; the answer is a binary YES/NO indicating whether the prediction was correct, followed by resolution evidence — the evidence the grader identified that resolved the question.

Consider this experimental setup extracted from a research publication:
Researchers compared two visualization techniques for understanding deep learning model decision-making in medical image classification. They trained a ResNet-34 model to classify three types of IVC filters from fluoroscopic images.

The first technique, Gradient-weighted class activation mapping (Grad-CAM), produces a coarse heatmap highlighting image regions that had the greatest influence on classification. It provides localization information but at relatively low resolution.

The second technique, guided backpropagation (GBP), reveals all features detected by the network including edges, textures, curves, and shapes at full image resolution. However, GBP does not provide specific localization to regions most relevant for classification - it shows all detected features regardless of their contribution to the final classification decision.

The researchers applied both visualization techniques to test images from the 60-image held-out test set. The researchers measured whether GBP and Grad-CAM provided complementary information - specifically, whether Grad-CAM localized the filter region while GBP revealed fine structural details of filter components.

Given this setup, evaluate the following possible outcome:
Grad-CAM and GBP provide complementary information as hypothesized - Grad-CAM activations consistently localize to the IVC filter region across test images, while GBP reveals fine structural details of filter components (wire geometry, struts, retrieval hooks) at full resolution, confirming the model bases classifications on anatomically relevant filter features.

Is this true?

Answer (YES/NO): NO